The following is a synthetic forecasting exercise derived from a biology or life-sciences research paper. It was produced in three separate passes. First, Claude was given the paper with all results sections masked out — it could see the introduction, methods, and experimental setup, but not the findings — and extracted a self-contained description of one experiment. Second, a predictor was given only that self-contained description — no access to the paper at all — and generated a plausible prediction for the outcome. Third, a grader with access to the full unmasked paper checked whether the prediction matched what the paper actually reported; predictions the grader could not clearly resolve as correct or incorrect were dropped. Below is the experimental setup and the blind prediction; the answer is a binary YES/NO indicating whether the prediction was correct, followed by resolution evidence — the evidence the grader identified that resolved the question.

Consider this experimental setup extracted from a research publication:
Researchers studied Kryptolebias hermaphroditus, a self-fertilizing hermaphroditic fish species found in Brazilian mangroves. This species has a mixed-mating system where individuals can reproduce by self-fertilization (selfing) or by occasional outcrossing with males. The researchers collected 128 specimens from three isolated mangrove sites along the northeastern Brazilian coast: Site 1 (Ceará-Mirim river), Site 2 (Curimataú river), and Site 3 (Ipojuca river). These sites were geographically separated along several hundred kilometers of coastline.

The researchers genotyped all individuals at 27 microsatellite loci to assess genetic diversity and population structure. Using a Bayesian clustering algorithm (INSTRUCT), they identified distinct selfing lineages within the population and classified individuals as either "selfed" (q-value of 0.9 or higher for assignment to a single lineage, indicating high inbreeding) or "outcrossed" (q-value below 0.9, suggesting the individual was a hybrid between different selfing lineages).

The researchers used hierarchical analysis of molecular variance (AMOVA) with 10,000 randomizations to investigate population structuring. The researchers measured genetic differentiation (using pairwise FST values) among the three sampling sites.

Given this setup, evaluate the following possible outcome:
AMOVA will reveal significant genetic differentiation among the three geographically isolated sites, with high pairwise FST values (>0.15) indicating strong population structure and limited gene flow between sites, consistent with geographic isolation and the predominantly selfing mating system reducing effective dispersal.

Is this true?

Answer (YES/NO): YES